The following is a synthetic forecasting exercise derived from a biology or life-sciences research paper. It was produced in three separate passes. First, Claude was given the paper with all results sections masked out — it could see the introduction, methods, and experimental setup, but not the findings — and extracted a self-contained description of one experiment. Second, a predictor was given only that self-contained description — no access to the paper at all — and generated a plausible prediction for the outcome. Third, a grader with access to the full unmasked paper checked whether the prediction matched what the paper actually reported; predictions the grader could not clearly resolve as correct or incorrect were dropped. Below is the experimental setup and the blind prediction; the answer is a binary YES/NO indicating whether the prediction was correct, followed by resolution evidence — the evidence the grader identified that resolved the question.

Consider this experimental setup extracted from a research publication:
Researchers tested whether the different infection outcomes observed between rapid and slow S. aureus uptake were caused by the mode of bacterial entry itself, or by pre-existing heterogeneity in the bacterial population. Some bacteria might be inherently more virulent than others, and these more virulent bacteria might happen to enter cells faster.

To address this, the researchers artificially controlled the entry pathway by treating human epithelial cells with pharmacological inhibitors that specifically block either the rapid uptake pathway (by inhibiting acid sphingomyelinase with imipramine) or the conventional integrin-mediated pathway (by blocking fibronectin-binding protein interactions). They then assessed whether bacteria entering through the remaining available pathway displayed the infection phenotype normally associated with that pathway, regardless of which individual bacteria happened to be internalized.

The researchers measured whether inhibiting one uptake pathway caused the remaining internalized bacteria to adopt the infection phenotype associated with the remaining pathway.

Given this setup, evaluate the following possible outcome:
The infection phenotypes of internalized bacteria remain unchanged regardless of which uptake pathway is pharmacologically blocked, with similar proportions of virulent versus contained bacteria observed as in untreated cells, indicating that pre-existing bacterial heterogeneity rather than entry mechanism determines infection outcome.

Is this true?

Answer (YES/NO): NO